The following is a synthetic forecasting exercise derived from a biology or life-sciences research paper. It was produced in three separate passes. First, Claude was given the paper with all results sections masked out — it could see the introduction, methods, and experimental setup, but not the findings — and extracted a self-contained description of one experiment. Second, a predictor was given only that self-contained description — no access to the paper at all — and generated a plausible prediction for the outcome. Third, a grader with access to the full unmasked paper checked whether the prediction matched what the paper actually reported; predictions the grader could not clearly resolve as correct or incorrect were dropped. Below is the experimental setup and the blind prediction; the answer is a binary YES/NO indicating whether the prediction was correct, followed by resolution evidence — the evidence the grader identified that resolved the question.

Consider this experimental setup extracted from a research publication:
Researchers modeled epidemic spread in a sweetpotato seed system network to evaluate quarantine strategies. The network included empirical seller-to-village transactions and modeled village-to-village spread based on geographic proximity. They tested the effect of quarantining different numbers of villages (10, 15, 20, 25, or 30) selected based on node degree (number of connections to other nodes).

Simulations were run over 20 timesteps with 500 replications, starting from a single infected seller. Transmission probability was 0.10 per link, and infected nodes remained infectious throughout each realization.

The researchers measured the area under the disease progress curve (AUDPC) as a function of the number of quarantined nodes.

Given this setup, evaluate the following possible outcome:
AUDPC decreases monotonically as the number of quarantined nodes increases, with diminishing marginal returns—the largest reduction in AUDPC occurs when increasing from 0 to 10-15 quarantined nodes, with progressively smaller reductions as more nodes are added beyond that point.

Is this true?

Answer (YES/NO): NO